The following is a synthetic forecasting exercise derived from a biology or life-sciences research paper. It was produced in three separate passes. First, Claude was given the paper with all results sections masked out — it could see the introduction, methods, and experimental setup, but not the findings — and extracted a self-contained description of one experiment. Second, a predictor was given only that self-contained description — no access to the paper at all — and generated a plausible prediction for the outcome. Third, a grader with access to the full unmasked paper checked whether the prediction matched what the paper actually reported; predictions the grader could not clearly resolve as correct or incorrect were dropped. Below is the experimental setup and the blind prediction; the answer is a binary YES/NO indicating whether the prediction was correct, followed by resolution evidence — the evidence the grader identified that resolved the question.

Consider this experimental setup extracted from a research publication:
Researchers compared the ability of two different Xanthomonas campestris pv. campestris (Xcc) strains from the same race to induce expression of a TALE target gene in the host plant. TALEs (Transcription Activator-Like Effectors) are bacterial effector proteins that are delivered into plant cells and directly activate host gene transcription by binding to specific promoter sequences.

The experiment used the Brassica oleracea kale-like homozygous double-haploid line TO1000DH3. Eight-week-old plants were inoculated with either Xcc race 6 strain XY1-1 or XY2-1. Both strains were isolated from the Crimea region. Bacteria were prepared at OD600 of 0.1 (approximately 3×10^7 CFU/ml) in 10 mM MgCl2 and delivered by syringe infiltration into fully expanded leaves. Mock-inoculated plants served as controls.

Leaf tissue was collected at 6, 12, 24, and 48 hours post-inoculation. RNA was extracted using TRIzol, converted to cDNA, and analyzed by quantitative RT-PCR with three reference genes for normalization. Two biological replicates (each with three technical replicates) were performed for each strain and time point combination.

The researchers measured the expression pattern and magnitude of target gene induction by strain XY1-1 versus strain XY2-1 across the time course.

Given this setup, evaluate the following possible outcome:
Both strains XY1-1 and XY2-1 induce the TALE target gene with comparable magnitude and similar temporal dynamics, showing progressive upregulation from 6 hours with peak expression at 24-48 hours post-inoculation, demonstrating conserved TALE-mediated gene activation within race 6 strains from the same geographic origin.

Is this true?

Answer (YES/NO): NO